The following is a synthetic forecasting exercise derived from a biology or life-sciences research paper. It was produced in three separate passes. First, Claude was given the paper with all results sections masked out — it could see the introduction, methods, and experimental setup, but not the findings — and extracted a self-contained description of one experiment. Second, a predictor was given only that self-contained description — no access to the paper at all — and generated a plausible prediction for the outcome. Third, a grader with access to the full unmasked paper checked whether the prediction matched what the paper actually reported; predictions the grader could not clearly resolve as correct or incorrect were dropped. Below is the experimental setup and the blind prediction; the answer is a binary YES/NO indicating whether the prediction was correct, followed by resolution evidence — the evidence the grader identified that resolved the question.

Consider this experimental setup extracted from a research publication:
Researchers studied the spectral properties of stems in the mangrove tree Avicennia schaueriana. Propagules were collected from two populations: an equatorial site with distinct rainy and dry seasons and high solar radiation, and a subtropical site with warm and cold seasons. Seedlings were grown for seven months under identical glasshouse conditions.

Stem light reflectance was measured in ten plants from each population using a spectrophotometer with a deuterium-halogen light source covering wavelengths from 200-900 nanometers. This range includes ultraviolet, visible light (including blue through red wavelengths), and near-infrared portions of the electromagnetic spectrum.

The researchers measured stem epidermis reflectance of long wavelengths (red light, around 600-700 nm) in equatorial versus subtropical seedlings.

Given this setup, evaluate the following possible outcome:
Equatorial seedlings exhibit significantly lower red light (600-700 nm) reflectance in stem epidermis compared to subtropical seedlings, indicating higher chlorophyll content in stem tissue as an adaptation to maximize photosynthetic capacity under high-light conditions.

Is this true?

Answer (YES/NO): NO